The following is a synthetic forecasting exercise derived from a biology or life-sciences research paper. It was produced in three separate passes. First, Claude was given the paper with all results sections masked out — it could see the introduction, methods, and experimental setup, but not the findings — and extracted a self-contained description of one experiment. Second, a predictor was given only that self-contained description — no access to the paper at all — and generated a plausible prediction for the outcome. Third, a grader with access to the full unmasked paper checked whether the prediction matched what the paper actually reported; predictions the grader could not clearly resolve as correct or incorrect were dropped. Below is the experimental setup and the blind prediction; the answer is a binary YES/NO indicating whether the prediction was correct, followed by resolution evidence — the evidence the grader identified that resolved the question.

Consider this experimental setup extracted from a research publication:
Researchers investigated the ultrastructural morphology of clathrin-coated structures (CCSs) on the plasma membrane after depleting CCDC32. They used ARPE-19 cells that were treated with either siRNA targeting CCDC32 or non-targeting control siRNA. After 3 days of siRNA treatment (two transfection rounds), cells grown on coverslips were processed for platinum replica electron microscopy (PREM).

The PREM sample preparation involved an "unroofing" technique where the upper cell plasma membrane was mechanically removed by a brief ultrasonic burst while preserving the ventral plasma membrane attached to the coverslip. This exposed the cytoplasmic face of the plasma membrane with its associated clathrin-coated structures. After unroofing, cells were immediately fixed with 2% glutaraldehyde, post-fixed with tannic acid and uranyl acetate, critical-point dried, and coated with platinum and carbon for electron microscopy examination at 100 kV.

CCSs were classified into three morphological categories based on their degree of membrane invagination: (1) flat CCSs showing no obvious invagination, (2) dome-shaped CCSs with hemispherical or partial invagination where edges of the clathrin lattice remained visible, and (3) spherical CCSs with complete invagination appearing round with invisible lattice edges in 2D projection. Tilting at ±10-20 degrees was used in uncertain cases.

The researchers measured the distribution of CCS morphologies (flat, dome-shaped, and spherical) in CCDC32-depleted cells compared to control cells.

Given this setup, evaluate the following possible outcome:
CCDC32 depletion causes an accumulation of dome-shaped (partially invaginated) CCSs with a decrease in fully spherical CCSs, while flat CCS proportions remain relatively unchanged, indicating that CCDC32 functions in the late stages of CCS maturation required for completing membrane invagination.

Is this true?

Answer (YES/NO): NO